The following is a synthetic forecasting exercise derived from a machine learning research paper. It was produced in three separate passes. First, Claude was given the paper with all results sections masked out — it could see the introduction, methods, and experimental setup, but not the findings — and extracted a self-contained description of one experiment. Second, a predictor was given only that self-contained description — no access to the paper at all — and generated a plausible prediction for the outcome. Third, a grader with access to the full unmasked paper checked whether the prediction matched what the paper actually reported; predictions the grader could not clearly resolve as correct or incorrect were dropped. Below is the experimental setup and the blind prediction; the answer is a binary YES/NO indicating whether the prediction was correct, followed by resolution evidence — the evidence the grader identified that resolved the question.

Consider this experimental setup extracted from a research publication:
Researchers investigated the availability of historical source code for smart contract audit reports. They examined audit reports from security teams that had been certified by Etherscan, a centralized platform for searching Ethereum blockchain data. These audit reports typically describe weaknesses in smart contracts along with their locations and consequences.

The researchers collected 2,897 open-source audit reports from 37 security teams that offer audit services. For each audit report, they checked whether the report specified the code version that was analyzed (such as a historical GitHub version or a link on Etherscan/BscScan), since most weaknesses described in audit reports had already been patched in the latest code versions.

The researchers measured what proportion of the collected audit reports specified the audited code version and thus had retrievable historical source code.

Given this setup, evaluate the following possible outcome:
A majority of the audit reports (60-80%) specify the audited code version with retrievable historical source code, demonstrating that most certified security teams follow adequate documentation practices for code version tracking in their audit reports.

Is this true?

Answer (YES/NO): NO